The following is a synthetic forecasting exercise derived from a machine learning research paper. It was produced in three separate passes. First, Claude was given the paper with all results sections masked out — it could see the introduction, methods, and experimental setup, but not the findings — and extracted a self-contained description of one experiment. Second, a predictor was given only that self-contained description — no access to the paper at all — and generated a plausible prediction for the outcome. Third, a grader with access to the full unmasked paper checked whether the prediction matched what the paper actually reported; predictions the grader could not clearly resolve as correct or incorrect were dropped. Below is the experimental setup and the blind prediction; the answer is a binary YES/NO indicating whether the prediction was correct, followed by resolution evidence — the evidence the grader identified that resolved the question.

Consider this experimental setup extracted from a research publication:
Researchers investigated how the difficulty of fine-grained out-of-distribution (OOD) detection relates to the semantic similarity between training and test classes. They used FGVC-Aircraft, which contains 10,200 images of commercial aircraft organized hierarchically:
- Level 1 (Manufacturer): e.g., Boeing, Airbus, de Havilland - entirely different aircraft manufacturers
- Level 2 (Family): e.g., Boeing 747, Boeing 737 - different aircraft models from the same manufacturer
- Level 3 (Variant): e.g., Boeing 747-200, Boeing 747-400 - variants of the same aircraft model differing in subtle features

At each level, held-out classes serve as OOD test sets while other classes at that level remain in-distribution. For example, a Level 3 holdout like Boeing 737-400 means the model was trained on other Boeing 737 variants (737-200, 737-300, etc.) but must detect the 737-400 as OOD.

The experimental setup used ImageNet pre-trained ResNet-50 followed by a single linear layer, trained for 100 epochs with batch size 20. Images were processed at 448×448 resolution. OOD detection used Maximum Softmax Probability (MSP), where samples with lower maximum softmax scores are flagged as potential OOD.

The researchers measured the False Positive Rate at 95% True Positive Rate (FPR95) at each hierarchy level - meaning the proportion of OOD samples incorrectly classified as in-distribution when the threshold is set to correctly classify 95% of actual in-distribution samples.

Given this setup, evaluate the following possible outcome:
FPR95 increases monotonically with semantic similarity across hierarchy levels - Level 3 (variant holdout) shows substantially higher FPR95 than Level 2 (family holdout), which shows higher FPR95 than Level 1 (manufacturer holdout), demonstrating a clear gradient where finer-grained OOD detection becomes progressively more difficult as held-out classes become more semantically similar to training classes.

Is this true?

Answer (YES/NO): YES